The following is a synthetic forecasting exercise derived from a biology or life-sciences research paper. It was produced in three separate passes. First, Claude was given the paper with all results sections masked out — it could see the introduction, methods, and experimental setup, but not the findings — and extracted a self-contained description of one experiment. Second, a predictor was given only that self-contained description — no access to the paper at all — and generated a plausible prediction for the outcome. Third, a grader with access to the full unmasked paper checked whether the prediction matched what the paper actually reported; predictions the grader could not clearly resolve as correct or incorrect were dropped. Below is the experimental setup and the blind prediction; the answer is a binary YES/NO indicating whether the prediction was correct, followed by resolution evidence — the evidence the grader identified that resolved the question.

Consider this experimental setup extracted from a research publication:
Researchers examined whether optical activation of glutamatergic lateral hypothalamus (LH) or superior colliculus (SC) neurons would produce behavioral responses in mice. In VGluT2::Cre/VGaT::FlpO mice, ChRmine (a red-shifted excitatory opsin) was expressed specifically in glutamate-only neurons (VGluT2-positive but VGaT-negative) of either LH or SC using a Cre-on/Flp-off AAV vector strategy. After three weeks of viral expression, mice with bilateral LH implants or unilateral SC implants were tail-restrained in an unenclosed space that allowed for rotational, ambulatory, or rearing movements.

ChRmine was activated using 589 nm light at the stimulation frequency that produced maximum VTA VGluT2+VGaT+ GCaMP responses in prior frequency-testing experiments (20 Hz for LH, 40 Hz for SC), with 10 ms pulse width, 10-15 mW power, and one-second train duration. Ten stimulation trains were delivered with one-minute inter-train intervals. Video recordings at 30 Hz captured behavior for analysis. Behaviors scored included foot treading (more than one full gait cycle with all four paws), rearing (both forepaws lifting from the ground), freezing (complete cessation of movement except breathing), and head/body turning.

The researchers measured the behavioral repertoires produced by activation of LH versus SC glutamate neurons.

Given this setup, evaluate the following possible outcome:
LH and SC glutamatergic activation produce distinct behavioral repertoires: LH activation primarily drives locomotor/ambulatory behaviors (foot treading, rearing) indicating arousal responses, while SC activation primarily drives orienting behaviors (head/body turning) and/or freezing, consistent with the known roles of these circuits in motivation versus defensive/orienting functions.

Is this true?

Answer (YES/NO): YES